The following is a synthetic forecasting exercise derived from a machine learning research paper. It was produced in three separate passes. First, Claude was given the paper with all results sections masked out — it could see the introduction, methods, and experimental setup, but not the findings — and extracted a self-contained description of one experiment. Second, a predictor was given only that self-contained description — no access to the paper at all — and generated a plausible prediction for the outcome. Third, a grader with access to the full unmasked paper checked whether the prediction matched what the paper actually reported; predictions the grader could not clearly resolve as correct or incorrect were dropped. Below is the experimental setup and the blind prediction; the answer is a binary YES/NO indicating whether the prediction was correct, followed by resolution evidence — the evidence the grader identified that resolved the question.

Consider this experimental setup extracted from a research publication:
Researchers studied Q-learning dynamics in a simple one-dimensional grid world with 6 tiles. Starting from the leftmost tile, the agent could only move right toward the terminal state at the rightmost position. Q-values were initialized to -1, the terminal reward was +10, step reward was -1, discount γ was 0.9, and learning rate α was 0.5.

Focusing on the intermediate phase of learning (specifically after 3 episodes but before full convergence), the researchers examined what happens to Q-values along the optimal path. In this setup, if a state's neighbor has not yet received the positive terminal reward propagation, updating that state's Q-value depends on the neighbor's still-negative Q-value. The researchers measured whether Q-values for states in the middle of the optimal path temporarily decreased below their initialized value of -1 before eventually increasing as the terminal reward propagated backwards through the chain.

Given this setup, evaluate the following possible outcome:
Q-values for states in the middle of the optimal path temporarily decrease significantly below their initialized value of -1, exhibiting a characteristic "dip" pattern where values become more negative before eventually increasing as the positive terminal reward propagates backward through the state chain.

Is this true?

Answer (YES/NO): YES